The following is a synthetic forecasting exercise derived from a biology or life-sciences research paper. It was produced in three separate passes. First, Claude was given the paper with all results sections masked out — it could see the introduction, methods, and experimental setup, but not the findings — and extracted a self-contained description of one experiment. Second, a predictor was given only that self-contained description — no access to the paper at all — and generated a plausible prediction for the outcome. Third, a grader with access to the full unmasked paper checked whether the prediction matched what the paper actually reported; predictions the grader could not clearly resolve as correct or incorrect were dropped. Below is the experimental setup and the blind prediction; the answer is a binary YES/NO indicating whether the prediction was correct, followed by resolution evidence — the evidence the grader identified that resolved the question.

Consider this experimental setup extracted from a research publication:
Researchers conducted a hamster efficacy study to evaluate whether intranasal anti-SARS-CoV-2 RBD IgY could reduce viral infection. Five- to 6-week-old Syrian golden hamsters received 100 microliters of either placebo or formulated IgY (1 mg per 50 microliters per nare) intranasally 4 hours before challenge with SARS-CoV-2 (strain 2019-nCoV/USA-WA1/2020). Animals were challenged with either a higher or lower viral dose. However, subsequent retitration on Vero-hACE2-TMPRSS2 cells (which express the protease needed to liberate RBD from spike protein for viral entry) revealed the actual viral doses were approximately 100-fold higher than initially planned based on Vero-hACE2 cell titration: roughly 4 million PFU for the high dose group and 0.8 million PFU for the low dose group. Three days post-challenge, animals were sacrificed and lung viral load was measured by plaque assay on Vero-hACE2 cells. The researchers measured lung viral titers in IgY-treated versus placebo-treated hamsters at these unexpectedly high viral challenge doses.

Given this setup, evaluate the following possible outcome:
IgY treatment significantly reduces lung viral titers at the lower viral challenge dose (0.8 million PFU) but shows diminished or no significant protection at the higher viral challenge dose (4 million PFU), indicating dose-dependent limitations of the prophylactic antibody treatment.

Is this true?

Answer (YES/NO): NO